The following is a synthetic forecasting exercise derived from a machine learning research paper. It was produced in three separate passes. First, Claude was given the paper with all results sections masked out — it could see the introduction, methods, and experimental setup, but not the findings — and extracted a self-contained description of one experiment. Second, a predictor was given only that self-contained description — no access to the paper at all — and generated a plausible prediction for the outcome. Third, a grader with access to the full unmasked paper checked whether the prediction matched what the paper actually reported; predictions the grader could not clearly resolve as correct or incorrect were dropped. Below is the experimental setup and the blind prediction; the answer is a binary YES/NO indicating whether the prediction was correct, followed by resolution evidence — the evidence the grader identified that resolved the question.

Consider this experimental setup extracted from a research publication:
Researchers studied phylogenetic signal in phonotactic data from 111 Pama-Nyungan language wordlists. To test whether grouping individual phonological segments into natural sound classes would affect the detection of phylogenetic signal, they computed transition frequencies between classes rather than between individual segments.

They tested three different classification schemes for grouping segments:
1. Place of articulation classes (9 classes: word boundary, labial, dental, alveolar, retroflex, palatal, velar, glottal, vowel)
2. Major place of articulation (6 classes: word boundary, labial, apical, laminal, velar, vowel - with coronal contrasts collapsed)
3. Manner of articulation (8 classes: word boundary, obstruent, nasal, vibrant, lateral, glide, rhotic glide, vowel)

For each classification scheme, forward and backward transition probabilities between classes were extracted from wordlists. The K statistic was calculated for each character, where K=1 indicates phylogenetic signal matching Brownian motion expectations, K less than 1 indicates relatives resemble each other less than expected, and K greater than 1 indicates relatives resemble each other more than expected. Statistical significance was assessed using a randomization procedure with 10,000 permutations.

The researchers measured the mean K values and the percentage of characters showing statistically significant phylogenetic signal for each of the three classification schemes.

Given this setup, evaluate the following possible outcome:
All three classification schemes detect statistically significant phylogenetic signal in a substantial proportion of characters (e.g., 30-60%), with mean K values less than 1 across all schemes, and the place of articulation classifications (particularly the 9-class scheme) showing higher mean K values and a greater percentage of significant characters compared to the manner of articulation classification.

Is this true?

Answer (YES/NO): NO